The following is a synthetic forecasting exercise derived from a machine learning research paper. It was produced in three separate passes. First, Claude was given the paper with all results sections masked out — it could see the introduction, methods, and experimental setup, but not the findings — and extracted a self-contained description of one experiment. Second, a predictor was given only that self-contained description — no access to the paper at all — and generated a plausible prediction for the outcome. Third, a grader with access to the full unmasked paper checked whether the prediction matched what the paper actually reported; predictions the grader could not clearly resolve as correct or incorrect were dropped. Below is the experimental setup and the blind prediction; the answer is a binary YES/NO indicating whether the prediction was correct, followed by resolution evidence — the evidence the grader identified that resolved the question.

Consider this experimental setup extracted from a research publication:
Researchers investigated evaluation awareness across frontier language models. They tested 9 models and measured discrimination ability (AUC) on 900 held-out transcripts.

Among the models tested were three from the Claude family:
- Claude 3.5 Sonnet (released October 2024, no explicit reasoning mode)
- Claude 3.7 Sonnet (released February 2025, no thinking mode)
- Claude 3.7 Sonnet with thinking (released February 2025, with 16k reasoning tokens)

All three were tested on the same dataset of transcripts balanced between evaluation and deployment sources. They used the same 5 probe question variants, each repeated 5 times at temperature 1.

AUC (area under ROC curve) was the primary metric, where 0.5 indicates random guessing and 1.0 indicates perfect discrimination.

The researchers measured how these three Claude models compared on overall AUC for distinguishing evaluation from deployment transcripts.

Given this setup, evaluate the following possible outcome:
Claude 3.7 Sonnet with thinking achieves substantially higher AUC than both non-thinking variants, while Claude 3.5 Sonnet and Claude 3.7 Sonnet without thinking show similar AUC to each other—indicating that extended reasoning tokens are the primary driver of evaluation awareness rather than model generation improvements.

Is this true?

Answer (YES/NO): NO